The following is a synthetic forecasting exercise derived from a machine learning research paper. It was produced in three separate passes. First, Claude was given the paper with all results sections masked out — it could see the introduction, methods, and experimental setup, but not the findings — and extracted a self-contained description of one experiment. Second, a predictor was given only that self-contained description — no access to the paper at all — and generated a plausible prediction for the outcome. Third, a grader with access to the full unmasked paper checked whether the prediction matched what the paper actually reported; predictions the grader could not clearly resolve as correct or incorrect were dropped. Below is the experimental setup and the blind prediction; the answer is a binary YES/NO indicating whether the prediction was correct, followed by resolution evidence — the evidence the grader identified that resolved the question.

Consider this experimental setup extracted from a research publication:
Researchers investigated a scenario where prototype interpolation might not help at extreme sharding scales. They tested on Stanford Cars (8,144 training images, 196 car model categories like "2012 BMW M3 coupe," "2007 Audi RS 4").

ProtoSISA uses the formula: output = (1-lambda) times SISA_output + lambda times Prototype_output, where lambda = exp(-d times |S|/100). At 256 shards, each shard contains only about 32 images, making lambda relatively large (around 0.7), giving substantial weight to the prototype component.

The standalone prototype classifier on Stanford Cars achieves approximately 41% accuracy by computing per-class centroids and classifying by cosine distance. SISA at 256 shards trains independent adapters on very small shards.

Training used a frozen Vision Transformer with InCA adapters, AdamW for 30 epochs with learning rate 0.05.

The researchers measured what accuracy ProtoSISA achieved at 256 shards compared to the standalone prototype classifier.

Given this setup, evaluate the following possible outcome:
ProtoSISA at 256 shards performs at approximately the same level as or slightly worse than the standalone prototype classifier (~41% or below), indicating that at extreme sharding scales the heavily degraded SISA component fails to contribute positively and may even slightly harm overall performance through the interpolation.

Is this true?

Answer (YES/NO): NO